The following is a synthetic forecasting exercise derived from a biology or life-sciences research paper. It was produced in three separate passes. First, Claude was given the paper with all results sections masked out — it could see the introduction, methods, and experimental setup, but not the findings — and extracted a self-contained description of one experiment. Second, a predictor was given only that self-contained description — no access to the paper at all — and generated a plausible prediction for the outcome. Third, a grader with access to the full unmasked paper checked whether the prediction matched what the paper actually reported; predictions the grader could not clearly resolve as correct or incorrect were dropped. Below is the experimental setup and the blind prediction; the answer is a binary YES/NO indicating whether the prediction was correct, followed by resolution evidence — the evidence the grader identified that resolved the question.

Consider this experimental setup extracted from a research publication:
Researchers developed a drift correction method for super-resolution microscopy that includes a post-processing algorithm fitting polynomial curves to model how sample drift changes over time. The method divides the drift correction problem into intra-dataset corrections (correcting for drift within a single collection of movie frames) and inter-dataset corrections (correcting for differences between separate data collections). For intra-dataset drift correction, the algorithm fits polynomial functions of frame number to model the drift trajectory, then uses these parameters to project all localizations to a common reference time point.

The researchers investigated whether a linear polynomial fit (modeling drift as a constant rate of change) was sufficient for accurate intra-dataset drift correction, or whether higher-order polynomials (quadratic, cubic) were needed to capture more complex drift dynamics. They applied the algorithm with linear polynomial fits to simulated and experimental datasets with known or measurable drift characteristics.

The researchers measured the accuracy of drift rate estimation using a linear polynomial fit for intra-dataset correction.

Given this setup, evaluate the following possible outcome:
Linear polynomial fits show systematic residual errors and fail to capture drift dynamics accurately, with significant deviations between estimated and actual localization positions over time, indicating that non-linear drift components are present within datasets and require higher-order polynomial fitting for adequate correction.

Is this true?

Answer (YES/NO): NO